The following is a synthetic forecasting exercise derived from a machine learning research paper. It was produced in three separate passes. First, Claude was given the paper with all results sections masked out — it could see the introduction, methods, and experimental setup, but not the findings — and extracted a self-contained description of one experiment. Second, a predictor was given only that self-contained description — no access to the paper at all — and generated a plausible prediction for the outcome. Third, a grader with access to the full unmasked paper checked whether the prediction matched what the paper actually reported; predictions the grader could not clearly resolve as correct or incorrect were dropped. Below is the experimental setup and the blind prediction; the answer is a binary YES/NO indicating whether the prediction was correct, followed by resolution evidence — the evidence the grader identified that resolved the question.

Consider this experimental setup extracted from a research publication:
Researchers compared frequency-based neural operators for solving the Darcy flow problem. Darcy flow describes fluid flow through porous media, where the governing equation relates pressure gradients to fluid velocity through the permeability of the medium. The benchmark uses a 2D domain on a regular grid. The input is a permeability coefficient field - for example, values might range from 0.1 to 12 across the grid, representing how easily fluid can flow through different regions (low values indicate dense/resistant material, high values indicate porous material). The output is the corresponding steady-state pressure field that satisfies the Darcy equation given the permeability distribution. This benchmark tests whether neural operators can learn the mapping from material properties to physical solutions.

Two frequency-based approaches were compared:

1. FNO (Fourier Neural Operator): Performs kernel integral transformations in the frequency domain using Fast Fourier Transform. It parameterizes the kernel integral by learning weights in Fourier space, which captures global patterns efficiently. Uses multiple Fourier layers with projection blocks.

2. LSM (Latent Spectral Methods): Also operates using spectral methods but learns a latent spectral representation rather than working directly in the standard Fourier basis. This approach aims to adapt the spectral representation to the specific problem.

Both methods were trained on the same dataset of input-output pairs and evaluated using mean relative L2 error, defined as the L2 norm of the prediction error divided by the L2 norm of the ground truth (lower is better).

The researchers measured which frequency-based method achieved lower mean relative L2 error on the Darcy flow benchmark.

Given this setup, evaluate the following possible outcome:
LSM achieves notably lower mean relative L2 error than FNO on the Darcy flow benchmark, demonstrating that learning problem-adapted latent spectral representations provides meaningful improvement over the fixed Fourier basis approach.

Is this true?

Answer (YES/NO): YES